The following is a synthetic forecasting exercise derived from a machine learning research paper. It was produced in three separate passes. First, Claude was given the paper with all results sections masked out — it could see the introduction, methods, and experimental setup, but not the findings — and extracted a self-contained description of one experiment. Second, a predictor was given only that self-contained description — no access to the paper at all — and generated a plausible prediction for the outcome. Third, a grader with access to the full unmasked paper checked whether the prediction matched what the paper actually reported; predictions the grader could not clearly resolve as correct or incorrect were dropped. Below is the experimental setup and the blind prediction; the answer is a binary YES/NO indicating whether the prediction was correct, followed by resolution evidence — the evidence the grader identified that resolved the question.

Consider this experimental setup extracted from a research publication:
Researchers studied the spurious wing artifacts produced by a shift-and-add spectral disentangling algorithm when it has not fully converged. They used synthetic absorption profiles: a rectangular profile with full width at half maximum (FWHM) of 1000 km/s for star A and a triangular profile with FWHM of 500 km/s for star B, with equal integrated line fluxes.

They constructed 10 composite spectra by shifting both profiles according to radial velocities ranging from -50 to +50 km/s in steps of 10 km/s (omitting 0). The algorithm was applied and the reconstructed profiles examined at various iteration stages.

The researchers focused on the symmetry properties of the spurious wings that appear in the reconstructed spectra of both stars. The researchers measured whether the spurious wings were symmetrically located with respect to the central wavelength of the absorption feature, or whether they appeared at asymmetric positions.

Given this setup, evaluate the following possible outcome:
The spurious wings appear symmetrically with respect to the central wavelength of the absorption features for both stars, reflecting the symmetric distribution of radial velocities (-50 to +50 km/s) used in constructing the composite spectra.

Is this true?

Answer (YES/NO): YES